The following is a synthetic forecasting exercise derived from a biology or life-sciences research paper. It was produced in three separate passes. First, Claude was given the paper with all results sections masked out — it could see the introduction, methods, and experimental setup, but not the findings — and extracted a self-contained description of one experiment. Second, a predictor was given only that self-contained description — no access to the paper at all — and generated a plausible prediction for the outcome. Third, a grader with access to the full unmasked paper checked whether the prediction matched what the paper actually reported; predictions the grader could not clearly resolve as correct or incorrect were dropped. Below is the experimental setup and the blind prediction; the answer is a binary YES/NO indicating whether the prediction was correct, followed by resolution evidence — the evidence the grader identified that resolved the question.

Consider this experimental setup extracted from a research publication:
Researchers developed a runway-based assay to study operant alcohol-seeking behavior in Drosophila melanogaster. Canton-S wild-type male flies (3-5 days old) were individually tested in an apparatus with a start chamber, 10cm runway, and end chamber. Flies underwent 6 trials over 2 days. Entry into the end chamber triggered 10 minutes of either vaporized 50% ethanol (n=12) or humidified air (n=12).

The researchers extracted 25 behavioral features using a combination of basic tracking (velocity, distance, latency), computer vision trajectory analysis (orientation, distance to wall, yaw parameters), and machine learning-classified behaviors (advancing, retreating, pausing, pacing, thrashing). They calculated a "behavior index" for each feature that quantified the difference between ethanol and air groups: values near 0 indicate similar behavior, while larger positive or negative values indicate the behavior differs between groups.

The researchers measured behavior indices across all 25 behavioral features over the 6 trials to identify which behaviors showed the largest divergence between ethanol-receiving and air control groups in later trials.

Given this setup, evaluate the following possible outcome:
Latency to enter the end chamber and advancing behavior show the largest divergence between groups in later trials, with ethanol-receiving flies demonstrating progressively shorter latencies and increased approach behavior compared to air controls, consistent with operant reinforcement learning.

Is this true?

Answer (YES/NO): NO